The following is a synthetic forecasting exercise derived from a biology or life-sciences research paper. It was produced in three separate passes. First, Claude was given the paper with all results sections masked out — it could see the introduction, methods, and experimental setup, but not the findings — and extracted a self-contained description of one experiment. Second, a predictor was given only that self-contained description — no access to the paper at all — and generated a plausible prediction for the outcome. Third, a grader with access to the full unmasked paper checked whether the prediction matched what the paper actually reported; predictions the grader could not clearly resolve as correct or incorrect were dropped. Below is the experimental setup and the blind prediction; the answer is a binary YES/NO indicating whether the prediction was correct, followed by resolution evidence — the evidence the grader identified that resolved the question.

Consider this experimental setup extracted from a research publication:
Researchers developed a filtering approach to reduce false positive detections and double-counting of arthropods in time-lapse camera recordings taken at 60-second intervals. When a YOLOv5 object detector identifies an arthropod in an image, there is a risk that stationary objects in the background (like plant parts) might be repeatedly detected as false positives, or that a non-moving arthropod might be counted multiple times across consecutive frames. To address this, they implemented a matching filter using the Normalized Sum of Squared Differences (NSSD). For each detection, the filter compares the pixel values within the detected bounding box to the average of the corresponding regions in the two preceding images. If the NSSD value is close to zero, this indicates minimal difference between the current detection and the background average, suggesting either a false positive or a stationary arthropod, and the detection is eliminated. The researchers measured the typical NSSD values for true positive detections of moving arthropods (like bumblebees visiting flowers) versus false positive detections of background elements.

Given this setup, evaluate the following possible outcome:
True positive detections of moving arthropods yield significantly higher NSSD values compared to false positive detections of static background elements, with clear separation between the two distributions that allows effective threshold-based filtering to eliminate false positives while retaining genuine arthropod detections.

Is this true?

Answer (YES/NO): NO